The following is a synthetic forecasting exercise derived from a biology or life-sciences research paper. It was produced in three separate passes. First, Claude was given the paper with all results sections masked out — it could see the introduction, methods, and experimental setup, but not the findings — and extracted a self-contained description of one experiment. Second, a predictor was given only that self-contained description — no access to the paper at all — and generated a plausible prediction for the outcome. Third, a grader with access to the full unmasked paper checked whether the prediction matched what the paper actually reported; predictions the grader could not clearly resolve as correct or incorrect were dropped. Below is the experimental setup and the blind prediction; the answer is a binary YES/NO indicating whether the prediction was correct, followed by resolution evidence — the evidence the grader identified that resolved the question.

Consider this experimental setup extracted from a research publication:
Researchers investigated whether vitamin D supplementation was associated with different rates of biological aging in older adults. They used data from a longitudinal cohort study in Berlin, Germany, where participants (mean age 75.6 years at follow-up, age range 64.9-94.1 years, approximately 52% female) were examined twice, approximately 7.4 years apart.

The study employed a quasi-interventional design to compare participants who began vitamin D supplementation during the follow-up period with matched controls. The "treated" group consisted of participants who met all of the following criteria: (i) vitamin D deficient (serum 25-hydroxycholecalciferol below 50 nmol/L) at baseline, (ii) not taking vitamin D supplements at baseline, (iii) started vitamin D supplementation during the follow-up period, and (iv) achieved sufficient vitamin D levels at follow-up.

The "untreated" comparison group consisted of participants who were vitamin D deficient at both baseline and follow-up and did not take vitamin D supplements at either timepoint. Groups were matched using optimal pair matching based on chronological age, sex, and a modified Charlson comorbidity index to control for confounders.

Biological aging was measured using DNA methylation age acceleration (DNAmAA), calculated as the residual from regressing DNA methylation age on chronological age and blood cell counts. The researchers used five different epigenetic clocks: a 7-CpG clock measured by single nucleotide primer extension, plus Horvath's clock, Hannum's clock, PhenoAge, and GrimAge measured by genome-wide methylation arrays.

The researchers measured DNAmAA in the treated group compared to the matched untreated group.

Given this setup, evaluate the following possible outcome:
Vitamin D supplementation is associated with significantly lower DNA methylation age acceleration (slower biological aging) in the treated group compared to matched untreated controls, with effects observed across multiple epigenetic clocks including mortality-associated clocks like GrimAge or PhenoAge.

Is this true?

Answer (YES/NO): NO